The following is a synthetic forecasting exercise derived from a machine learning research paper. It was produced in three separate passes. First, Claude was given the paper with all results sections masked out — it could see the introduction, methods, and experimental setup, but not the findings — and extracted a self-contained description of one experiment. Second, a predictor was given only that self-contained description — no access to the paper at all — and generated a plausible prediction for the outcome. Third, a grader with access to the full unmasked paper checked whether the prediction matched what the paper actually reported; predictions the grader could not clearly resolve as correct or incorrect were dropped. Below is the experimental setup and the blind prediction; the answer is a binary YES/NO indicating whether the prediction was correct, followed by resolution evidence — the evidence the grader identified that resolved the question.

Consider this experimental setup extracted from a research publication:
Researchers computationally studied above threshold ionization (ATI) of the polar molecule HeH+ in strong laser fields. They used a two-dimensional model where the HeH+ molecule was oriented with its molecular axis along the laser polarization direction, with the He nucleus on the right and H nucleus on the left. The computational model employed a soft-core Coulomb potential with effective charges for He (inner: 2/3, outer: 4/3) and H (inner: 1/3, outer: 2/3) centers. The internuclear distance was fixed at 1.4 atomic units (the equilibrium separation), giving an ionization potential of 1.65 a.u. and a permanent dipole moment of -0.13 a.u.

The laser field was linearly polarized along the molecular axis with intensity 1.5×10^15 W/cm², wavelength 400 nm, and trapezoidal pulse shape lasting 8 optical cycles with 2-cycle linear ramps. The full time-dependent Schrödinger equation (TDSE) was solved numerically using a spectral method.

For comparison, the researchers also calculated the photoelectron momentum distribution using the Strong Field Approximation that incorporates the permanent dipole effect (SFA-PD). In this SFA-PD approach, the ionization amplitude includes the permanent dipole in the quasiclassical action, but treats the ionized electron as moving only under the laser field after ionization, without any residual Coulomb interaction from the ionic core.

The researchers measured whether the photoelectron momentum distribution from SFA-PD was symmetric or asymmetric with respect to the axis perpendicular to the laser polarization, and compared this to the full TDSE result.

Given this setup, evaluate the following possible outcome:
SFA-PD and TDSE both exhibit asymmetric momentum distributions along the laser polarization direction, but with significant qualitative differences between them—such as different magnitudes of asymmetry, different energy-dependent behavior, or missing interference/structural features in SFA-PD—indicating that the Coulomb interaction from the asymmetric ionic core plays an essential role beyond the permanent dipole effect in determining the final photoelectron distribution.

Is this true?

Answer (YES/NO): NO